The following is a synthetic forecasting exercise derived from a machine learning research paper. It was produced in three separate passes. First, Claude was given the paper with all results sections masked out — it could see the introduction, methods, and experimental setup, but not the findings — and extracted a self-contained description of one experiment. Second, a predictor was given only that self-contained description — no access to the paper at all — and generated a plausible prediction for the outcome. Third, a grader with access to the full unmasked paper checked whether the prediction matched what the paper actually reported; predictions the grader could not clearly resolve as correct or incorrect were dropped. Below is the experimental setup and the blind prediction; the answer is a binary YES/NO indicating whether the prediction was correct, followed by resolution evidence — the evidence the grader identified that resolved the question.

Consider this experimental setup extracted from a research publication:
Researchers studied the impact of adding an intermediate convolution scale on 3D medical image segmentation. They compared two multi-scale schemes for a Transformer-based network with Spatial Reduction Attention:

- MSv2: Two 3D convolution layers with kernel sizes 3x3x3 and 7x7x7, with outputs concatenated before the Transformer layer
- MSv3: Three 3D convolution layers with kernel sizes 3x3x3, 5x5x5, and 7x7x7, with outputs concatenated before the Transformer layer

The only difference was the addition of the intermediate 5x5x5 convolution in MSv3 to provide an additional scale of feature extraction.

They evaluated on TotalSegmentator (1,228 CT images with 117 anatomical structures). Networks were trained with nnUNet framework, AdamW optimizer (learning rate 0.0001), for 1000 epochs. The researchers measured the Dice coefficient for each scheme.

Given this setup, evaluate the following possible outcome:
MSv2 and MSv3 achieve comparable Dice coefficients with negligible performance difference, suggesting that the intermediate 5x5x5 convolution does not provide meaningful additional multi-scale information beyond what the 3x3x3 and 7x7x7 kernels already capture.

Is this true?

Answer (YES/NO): NO